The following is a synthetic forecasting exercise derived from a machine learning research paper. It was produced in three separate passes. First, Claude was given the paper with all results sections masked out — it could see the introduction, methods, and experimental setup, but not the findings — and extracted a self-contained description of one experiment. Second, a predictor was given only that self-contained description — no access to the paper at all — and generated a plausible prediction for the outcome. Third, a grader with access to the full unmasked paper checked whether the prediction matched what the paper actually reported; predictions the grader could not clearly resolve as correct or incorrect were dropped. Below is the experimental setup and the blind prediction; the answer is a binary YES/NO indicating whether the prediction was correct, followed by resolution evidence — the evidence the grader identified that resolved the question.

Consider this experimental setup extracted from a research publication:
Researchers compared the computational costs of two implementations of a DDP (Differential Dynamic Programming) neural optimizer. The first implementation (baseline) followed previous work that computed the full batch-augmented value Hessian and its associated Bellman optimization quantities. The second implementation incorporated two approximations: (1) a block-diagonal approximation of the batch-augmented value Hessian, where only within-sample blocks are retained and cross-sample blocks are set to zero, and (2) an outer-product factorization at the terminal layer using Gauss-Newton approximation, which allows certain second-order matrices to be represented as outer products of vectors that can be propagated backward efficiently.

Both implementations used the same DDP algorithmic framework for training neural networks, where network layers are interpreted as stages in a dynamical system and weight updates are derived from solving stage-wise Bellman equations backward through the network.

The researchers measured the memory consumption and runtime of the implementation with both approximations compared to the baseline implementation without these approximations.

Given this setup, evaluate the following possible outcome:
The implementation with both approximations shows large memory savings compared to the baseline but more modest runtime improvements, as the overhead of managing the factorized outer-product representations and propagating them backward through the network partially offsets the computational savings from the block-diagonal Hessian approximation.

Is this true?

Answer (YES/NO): YES